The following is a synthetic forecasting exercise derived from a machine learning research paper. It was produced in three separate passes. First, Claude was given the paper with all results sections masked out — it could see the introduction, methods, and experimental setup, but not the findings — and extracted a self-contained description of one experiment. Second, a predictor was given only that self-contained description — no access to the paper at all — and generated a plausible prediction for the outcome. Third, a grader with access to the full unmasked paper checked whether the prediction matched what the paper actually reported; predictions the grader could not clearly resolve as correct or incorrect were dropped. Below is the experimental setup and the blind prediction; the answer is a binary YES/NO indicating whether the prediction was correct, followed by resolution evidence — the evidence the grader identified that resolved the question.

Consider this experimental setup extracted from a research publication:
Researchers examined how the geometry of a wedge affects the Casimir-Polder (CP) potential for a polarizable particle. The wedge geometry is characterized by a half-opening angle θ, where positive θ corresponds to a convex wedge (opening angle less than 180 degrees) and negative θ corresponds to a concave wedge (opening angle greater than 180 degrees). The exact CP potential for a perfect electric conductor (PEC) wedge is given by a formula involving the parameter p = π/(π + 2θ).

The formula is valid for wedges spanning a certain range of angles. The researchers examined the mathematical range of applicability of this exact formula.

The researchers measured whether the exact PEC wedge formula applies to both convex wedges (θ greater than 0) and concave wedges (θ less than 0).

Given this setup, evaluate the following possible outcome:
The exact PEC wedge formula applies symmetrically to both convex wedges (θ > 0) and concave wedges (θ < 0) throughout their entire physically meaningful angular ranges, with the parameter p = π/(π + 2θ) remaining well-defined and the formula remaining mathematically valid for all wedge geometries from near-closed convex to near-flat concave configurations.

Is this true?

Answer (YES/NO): NO